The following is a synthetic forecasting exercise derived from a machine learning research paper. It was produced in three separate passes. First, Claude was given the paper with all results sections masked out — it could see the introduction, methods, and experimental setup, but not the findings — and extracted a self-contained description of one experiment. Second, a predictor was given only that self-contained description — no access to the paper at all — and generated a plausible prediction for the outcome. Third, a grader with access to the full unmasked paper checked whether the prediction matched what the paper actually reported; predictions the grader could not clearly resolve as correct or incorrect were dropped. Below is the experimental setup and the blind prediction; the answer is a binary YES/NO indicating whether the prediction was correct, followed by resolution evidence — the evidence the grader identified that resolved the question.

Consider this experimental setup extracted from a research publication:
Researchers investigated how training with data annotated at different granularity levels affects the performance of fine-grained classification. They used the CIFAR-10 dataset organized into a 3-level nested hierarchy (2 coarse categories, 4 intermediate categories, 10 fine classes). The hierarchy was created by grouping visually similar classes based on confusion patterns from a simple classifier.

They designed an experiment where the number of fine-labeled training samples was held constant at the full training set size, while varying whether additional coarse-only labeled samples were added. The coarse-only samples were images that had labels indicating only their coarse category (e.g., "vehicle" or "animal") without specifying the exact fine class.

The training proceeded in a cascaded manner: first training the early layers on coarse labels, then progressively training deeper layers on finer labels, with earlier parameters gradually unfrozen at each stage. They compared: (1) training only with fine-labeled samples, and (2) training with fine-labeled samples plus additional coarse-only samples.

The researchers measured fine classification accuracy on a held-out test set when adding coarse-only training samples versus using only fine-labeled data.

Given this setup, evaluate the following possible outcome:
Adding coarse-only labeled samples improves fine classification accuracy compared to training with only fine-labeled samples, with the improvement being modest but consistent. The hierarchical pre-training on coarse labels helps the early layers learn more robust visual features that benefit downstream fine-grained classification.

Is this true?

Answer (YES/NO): YES